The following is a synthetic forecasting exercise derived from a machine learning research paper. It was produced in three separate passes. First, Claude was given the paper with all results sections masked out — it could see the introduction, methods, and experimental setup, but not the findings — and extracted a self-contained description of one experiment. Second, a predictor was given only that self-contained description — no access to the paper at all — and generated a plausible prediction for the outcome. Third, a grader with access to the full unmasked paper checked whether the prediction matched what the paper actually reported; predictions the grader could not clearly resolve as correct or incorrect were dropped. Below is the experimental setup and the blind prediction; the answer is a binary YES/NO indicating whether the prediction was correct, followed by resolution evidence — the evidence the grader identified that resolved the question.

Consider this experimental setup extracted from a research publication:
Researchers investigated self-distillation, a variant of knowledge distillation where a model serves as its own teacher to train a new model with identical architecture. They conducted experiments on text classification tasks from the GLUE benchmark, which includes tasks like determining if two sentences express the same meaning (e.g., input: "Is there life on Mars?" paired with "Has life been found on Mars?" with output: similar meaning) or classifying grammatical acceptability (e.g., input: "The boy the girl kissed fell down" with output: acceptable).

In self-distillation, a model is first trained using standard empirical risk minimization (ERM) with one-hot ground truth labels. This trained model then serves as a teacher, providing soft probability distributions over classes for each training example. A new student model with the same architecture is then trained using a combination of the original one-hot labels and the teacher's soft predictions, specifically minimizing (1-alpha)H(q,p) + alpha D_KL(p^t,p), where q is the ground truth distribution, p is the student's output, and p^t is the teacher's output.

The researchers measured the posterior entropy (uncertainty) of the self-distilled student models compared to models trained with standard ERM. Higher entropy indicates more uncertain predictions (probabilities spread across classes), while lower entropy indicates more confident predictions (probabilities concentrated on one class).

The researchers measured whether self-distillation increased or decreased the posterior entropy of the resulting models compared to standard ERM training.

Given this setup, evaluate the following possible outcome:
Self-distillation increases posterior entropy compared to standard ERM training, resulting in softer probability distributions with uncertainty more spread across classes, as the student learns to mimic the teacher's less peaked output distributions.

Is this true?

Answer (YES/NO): NO